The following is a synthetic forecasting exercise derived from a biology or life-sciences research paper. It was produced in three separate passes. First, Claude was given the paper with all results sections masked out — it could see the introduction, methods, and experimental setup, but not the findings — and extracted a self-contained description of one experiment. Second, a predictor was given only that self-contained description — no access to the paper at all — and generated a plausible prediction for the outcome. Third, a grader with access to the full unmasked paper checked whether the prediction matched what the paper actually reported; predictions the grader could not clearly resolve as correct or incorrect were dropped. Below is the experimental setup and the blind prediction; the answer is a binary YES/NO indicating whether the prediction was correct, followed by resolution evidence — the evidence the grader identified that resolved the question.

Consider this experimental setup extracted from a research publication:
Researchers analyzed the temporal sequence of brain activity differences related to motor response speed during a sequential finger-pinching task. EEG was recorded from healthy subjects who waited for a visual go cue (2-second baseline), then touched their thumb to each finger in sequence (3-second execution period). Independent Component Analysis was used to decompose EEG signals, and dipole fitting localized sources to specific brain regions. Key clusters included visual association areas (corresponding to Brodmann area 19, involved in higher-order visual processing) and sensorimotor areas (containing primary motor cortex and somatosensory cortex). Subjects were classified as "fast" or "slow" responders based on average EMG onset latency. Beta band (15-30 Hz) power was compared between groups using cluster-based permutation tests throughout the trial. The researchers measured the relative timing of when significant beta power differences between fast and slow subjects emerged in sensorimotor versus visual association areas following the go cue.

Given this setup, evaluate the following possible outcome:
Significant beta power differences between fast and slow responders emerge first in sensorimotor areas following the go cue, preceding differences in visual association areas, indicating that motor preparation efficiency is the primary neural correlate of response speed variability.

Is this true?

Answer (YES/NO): NO